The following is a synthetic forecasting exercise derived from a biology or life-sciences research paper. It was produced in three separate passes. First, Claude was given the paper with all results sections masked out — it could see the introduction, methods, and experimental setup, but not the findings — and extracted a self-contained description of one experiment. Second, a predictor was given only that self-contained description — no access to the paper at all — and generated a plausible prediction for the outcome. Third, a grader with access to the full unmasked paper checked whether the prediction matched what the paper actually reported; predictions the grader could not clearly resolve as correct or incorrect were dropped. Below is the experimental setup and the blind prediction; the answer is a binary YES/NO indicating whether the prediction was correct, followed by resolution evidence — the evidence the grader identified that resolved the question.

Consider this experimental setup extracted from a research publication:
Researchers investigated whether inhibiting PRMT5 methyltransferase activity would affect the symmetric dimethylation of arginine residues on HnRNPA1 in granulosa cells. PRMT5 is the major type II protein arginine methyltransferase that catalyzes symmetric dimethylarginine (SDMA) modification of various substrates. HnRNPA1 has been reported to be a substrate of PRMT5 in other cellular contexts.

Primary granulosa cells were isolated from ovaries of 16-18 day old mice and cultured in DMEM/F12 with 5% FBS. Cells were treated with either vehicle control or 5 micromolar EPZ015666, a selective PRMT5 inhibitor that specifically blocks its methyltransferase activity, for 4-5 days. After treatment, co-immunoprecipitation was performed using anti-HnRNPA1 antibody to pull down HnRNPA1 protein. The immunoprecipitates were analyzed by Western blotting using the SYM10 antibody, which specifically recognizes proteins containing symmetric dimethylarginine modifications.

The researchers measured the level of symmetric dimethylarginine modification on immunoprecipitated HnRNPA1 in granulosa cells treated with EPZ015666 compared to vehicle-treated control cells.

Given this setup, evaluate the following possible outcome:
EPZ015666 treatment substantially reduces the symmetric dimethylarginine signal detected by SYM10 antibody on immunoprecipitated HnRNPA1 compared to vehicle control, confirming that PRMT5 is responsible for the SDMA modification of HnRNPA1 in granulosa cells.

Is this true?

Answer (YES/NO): YES